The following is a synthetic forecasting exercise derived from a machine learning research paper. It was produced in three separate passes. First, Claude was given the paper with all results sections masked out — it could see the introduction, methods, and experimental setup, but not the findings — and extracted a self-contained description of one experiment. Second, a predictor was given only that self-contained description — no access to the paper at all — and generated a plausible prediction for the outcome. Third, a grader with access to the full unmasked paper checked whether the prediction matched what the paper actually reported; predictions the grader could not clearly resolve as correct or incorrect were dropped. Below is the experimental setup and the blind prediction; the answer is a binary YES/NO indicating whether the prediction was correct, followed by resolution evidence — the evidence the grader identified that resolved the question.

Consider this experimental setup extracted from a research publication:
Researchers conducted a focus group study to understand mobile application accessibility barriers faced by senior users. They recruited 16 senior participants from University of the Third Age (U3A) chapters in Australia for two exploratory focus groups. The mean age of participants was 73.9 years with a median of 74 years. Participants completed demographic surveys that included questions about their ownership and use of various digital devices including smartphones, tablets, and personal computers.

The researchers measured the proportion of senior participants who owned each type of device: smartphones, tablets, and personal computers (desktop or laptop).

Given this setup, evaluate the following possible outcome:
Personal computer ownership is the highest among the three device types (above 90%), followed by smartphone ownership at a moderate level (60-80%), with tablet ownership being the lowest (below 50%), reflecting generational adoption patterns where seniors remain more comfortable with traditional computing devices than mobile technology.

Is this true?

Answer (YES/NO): NO